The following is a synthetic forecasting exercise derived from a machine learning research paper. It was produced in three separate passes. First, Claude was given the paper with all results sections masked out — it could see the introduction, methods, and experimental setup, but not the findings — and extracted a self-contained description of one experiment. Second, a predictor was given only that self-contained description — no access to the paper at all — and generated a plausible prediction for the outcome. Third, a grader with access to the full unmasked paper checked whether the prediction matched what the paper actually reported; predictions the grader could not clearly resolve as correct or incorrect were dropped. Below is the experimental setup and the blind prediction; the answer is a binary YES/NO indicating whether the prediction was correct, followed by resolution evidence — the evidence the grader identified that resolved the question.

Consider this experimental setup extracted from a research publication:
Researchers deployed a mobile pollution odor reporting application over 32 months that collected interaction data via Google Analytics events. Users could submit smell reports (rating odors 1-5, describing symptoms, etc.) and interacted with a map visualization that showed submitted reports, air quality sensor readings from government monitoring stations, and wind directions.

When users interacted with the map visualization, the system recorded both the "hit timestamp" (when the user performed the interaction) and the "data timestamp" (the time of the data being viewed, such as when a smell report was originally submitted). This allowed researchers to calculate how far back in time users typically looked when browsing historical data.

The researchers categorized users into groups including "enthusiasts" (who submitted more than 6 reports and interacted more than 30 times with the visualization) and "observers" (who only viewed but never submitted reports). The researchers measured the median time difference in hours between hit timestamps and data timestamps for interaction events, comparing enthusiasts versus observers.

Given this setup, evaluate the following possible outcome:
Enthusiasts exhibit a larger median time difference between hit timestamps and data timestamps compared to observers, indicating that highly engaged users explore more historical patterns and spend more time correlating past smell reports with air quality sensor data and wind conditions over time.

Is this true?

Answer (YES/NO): NO